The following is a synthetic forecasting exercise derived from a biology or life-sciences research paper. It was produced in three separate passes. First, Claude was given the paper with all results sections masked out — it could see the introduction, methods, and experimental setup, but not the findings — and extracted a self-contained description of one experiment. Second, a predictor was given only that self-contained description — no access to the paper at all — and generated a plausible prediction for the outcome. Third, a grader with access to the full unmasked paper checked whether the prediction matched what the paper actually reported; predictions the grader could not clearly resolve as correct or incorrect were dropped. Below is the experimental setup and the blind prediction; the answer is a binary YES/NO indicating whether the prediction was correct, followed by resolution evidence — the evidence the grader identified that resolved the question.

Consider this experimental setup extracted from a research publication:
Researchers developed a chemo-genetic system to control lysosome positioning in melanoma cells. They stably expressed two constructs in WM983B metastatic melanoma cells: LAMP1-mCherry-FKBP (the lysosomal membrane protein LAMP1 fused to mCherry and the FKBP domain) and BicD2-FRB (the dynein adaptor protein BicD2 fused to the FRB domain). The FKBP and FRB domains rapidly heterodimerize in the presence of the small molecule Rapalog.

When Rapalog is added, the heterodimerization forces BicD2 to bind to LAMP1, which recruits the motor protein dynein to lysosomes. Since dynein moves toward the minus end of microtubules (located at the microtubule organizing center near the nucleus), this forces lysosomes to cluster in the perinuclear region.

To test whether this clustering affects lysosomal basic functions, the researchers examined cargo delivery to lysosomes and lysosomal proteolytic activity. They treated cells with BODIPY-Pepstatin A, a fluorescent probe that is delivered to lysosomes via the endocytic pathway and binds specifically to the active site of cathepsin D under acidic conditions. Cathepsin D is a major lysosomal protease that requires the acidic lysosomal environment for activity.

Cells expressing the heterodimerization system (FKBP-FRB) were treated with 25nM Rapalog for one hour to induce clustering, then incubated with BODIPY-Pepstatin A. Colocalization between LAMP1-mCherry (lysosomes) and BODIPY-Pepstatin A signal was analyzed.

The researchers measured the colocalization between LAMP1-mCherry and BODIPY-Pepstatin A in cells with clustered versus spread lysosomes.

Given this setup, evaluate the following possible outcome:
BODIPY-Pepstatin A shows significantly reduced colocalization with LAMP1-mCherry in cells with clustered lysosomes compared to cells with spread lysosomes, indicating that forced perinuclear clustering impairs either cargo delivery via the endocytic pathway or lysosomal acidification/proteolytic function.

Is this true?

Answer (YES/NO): NO